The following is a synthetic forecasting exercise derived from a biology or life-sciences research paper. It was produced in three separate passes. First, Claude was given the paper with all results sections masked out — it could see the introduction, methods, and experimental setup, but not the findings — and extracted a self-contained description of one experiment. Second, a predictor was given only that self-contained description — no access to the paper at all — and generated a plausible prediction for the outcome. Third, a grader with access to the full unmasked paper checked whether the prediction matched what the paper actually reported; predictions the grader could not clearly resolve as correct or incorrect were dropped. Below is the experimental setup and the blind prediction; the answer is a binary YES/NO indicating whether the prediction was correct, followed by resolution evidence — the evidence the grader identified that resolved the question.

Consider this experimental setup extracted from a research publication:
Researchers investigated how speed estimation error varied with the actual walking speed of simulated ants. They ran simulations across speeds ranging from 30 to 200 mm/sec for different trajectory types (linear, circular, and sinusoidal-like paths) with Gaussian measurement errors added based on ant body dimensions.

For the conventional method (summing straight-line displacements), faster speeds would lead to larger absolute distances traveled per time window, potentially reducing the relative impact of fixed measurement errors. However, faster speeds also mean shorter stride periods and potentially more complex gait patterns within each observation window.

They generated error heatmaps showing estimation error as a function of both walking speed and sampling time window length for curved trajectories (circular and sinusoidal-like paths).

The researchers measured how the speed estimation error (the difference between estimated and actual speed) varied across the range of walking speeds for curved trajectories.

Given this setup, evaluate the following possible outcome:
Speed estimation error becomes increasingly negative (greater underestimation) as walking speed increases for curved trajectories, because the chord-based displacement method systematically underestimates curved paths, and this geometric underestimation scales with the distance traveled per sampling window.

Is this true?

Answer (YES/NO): NO